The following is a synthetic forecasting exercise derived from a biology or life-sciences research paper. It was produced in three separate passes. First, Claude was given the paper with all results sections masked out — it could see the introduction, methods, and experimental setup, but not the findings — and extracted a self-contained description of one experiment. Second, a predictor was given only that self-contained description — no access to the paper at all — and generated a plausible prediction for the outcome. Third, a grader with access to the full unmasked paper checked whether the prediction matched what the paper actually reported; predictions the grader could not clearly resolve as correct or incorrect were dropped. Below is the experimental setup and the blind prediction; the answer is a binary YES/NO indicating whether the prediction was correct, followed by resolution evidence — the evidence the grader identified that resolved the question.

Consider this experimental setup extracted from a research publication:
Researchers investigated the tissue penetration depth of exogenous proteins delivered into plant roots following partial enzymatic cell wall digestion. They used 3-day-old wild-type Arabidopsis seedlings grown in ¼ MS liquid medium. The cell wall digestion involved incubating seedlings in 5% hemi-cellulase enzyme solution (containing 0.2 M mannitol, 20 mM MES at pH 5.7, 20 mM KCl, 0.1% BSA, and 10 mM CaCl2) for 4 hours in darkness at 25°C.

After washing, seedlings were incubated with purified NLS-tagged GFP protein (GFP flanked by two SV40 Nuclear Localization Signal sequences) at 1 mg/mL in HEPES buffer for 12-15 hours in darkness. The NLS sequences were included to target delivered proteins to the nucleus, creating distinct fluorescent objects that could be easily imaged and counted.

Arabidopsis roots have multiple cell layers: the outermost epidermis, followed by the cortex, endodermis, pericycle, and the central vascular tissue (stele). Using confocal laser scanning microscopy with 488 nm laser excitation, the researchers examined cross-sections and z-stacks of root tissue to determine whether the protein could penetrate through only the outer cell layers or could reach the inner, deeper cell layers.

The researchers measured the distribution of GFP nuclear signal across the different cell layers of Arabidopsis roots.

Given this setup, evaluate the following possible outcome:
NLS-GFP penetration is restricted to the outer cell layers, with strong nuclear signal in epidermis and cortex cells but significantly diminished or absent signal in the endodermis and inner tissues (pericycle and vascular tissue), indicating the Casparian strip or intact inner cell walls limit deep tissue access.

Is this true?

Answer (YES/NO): NO